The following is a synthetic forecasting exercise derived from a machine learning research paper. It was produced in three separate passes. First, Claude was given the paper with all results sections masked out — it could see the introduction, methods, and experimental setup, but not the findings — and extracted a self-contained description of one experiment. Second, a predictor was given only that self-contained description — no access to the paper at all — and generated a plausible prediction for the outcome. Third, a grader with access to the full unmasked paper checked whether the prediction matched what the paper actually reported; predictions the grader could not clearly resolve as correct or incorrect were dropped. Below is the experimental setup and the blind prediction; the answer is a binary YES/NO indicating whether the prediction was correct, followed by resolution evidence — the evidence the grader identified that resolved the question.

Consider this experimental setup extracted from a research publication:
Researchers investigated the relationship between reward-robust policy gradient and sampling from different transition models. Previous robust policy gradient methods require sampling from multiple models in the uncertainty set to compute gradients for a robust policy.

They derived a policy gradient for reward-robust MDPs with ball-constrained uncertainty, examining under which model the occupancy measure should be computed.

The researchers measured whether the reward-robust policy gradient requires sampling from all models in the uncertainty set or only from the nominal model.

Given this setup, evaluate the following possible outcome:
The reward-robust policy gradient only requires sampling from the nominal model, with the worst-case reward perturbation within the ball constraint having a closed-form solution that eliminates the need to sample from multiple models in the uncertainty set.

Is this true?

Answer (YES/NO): YES